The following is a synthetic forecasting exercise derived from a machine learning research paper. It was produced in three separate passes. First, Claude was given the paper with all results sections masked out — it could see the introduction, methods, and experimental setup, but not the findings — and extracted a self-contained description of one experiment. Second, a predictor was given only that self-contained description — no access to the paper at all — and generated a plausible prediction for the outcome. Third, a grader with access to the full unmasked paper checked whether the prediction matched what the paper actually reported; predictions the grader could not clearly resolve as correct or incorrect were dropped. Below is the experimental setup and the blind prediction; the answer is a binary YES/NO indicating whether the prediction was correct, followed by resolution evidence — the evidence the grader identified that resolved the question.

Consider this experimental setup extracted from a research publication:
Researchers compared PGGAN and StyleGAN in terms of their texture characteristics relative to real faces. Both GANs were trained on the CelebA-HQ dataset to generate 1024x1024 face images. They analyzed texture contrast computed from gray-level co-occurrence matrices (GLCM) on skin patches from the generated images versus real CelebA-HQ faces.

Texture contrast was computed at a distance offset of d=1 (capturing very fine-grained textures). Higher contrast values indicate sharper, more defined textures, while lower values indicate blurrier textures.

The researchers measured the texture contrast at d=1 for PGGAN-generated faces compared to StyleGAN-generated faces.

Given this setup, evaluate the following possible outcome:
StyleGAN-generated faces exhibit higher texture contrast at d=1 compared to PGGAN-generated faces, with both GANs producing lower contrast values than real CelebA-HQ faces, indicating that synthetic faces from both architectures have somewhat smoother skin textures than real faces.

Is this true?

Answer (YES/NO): NO